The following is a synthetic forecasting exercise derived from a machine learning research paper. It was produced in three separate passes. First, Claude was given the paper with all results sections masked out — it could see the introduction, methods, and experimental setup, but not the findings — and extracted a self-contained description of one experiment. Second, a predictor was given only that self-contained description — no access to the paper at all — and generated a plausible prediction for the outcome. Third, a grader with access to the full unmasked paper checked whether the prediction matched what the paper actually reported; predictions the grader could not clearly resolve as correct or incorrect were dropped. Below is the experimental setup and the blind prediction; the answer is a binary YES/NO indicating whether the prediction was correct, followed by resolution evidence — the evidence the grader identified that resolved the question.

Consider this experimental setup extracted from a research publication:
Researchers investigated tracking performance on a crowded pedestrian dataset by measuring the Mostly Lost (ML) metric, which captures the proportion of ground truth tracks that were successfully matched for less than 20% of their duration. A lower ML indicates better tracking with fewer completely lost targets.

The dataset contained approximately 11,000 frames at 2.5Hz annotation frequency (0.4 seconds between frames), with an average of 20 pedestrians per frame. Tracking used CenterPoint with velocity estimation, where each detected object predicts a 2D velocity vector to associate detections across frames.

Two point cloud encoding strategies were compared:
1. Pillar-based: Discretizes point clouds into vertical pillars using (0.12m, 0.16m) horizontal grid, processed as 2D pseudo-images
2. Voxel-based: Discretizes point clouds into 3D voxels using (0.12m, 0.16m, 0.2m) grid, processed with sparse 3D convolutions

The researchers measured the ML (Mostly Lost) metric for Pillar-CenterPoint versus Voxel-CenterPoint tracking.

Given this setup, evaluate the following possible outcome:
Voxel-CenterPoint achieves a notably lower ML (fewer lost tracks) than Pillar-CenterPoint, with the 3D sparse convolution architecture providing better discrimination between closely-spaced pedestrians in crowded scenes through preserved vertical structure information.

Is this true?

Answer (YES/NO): YES